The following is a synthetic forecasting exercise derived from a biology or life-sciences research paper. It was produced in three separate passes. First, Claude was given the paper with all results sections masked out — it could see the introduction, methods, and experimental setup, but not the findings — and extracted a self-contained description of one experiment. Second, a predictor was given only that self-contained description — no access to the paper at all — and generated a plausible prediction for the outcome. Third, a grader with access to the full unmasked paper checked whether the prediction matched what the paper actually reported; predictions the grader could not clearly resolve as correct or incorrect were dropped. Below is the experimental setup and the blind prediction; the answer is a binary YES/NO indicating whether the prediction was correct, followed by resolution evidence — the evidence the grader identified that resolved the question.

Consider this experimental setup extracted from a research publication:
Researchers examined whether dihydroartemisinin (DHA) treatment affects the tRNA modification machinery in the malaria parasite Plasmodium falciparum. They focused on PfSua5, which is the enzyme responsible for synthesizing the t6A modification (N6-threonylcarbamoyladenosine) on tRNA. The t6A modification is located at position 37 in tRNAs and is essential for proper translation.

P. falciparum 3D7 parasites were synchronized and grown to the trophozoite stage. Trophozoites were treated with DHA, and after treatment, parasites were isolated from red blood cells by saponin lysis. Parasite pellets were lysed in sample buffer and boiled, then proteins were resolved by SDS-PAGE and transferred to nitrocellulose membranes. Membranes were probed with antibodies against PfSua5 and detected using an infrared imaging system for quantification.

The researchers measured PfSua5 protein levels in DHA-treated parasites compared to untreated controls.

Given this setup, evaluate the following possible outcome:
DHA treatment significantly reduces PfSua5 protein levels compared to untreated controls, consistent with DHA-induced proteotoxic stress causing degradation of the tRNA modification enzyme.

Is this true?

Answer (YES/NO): YES